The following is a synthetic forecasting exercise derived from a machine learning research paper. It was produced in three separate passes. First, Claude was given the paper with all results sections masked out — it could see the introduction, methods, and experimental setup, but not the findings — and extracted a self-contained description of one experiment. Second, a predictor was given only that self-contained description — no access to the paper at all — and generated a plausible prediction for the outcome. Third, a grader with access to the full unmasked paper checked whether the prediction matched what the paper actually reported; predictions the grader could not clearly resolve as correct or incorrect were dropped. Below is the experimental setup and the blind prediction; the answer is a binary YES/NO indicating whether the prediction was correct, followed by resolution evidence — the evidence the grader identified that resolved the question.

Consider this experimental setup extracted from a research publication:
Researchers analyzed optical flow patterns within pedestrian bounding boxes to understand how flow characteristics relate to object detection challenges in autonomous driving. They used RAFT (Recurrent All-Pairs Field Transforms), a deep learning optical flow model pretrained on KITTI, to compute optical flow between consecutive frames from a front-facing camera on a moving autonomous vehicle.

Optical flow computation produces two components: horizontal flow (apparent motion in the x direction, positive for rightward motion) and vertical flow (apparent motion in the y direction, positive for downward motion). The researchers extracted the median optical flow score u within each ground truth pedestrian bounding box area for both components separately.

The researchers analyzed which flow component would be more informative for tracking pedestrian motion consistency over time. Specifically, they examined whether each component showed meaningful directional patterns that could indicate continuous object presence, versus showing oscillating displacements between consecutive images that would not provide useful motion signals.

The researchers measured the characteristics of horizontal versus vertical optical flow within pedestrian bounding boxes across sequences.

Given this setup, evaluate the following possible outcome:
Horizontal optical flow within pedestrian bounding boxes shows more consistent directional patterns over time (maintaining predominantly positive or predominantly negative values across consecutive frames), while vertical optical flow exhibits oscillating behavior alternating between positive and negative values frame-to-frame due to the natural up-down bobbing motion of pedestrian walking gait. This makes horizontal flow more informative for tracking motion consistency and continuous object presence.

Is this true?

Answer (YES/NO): NO